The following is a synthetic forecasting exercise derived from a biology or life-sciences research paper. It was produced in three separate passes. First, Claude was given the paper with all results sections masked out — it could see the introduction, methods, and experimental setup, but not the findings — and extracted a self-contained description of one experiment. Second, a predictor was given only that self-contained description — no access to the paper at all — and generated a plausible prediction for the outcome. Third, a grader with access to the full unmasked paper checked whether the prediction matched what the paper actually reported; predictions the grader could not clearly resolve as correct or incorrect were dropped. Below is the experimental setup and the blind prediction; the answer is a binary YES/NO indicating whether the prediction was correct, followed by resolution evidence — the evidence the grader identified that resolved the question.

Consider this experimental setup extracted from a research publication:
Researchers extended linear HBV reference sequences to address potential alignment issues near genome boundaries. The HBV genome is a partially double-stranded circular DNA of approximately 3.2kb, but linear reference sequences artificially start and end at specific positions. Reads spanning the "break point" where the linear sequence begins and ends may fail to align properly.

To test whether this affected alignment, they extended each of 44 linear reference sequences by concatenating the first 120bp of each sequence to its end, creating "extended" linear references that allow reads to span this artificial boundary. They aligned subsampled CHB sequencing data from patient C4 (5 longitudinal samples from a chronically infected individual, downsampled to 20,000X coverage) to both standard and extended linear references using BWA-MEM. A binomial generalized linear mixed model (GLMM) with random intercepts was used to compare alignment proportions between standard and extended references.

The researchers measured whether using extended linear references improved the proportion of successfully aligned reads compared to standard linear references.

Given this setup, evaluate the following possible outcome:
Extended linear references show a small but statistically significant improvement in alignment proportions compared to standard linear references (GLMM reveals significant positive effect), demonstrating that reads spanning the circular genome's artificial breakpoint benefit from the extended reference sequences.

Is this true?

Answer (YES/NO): NO